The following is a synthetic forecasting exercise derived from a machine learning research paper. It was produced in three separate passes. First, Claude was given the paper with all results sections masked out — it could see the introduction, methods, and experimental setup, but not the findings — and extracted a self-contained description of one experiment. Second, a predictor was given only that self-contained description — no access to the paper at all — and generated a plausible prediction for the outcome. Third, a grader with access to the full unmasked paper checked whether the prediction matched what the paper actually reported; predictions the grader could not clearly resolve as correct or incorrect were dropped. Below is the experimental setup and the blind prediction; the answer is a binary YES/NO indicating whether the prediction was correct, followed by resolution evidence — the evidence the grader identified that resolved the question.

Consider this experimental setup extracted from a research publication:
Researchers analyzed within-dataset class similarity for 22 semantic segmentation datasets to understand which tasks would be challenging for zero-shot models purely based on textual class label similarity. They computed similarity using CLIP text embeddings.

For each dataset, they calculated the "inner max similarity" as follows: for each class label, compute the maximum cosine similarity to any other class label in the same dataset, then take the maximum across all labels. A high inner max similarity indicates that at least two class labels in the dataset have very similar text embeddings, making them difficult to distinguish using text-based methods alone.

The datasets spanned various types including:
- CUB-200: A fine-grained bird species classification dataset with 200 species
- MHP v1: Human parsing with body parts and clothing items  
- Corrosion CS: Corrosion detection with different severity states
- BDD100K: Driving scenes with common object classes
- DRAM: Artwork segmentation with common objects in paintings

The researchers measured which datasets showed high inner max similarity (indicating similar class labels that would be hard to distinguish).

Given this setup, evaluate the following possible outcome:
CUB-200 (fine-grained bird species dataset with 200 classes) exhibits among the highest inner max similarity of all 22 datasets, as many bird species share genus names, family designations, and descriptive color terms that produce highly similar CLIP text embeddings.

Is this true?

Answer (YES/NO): YES